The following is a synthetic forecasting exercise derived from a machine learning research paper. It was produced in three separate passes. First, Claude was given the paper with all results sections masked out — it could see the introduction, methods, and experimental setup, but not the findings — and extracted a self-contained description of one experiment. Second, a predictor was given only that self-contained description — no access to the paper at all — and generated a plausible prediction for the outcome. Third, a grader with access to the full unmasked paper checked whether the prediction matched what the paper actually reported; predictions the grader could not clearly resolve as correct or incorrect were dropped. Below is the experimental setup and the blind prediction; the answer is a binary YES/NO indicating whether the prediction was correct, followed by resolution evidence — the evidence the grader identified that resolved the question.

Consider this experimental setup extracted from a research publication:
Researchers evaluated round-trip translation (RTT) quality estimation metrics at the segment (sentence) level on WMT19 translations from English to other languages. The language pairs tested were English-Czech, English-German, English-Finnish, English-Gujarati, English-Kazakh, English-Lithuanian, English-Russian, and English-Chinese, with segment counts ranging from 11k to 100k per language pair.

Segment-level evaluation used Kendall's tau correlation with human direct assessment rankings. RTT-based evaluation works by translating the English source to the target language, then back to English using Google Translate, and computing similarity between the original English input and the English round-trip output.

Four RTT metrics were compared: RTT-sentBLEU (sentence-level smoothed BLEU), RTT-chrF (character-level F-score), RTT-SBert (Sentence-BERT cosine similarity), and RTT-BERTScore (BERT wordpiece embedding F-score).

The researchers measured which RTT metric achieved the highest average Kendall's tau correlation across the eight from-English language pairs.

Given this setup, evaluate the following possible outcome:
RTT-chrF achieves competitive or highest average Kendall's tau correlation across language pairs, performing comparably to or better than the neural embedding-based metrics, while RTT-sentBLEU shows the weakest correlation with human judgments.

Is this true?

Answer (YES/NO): NO